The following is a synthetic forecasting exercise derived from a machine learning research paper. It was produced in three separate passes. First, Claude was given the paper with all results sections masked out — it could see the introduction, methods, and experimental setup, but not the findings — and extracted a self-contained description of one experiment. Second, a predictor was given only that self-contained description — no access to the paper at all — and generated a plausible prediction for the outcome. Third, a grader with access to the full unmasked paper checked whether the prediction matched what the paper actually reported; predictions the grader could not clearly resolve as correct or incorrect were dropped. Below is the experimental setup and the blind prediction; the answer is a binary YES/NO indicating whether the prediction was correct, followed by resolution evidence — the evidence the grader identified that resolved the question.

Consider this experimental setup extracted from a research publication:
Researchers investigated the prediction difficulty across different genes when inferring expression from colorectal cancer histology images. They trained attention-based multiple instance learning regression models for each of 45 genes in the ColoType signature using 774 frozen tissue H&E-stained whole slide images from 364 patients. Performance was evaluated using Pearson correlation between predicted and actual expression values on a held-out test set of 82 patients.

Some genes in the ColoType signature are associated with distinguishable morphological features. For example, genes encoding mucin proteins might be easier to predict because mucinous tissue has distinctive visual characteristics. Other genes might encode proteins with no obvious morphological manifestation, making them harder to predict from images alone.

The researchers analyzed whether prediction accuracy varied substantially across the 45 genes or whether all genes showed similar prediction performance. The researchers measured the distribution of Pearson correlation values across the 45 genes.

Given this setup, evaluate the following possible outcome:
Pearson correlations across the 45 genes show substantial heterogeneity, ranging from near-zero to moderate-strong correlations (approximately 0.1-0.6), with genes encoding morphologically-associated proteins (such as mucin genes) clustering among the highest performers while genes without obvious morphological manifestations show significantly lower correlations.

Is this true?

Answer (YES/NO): NO